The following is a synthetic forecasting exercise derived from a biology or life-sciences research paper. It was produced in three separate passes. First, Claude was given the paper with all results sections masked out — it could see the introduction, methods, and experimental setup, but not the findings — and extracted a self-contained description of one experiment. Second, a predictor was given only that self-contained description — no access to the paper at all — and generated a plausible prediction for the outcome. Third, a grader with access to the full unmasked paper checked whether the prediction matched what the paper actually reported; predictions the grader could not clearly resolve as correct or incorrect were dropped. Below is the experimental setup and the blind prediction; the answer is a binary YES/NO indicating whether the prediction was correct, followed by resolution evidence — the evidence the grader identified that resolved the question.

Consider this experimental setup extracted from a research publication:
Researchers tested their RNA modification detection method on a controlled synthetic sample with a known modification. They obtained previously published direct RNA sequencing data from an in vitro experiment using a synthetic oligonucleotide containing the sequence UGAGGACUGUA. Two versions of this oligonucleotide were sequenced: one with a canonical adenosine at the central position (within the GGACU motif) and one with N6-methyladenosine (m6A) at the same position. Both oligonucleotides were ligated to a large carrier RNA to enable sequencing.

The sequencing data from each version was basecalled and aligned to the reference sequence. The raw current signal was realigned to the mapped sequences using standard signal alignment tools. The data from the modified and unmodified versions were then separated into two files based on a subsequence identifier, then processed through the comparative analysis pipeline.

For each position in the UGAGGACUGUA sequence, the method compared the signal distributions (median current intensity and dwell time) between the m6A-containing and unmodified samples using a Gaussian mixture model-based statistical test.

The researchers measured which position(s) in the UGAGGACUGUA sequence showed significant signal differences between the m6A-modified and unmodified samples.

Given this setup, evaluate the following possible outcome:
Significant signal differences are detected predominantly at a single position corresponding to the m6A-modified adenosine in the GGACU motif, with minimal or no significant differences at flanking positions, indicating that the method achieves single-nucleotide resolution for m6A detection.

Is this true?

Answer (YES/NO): NO